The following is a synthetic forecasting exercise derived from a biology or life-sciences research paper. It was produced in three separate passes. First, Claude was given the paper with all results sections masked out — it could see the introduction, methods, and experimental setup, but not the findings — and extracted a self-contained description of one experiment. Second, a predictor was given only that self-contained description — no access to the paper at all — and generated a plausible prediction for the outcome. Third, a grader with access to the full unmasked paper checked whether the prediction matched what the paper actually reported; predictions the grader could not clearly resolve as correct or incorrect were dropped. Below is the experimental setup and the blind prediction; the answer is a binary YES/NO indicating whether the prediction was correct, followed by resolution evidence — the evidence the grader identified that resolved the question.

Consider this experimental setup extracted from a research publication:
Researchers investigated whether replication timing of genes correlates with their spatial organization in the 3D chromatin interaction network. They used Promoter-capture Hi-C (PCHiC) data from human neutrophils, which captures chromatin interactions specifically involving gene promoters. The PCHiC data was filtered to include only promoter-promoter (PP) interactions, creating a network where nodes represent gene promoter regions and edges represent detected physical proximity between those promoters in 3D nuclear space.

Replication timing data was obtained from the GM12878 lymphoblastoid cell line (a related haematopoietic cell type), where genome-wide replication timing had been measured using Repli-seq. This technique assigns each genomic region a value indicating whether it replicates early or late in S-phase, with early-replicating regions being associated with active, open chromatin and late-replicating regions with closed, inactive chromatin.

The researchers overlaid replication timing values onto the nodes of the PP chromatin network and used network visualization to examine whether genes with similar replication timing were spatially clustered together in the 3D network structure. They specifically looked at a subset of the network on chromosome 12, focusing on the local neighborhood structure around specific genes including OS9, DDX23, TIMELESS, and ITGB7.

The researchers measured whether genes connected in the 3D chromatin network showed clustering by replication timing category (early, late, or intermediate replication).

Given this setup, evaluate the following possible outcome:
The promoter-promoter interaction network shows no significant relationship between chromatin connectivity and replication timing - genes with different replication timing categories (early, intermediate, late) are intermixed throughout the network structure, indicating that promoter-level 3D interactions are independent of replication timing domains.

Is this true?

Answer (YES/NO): NO